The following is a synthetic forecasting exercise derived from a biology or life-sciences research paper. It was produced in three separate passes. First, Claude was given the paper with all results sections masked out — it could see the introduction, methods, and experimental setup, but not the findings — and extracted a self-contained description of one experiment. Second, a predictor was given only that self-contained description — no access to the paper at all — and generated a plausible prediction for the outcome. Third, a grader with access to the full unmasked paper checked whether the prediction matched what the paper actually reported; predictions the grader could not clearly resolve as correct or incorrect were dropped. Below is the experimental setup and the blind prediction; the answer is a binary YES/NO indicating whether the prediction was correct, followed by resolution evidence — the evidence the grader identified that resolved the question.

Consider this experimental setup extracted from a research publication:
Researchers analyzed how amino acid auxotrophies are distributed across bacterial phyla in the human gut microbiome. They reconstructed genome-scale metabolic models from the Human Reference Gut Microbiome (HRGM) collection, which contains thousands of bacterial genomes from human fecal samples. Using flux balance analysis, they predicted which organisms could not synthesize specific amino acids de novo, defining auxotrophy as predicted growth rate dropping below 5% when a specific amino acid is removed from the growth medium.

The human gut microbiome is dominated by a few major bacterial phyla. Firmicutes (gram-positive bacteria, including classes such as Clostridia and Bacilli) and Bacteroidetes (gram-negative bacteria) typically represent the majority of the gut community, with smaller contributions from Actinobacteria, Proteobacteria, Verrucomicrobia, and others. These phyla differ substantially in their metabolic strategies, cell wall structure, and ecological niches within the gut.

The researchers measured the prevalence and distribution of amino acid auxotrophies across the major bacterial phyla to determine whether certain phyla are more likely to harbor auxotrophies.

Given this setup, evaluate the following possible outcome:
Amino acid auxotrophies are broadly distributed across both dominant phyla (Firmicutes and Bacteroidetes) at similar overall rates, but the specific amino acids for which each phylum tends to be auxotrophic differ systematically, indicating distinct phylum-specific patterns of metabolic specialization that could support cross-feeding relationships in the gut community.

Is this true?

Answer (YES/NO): NO